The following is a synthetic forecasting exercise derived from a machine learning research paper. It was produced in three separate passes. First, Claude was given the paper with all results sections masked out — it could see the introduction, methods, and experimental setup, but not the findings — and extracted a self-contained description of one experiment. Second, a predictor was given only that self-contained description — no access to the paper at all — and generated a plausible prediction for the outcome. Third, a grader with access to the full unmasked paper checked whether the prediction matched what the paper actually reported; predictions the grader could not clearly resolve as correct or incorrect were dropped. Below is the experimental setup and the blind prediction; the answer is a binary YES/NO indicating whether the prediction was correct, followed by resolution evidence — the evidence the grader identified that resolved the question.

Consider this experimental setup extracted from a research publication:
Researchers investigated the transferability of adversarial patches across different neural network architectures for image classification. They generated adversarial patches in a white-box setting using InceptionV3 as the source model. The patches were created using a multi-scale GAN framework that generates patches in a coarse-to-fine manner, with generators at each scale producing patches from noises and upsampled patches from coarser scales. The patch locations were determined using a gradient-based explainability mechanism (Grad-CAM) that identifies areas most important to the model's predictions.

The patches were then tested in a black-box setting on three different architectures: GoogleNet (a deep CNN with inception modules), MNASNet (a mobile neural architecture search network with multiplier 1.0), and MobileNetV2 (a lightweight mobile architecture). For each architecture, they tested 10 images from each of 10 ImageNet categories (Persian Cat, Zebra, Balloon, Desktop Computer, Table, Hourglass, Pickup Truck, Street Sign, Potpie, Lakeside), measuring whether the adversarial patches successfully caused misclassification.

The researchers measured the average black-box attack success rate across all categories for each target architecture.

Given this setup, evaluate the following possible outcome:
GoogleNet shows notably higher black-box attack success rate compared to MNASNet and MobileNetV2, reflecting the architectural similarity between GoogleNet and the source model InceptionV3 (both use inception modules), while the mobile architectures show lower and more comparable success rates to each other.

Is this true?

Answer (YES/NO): YES